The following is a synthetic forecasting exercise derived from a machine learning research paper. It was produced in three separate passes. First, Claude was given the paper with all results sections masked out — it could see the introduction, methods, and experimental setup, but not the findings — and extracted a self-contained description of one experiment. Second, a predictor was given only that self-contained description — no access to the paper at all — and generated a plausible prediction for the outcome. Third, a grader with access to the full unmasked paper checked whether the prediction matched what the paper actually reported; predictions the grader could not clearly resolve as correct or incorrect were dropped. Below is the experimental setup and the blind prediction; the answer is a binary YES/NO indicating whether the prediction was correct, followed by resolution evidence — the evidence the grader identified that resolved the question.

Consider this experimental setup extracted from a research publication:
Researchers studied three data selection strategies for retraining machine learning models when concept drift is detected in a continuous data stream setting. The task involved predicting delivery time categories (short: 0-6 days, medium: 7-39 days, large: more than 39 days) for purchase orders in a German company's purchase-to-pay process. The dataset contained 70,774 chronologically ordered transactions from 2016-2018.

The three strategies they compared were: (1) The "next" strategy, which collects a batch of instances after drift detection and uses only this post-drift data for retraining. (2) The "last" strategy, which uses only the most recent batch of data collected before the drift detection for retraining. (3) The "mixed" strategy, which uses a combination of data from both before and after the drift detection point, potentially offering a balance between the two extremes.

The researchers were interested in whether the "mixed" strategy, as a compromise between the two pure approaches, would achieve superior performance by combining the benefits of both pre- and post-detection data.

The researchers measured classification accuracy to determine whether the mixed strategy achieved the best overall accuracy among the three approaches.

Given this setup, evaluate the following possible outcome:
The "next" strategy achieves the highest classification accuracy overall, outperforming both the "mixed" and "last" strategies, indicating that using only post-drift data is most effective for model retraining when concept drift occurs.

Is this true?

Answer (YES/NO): NO